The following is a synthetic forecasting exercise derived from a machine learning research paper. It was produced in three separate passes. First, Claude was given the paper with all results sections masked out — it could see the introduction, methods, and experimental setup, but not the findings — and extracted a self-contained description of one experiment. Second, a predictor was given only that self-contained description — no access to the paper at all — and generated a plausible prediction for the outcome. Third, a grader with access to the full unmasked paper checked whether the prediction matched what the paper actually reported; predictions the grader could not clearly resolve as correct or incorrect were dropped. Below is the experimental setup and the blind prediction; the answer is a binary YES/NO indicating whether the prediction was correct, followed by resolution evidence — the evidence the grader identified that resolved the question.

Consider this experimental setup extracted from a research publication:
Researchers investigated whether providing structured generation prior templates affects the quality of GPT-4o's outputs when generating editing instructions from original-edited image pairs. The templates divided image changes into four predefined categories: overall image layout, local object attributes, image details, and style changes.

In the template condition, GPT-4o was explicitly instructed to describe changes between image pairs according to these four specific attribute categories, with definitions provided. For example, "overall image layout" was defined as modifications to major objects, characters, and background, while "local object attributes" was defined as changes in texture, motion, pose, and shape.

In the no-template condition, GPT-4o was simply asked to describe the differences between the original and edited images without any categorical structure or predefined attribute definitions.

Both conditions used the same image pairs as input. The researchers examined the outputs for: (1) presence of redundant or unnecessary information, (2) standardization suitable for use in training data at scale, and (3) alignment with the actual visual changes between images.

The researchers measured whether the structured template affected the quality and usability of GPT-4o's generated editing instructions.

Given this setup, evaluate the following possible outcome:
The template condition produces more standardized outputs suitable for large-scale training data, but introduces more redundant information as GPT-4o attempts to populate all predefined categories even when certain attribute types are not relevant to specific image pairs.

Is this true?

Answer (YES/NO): NO